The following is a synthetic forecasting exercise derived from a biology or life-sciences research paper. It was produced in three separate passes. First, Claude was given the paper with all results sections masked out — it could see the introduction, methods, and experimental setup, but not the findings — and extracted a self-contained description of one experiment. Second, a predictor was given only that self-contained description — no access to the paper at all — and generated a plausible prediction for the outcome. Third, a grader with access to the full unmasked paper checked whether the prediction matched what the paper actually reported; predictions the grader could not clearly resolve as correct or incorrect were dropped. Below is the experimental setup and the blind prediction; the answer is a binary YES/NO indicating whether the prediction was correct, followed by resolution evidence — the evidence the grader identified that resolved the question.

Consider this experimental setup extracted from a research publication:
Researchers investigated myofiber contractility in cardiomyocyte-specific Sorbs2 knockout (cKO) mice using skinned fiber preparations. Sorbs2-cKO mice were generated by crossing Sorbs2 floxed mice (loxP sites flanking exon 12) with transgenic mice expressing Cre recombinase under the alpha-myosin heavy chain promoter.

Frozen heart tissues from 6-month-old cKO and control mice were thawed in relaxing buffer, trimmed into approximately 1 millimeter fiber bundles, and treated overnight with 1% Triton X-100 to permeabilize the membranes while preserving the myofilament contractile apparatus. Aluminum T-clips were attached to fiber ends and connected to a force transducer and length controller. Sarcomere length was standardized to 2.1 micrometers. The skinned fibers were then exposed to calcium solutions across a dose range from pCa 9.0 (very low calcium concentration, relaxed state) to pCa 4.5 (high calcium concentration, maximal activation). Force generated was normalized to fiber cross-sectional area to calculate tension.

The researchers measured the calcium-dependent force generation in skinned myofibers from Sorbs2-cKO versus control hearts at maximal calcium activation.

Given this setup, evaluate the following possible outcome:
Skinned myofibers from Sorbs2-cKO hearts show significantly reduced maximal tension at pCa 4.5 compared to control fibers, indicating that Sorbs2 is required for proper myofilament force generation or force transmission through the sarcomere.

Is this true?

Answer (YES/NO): YES